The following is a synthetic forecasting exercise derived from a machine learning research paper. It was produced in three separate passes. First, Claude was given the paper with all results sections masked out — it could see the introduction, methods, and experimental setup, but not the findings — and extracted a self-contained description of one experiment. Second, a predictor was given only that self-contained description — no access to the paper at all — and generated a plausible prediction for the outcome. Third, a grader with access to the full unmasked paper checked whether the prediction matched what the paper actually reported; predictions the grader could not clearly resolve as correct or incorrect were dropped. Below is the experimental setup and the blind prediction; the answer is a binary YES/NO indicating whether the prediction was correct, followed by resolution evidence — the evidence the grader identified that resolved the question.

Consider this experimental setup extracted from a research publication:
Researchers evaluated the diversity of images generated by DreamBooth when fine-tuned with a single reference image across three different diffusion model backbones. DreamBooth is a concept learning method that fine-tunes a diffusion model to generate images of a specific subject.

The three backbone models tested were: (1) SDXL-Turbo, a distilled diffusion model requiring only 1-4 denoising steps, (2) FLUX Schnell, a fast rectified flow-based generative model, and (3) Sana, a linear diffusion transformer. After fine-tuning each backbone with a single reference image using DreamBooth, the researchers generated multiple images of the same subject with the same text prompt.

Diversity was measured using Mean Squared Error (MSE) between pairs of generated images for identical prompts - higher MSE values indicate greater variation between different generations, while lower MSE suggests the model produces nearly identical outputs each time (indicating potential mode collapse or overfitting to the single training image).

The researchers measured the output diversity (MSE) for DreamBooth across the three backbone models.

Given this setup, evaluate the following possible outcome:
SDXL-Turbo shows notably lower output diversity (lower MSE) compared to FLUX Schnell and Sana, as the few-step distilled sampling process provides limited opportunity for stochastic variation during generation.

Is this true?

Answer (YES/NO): NO